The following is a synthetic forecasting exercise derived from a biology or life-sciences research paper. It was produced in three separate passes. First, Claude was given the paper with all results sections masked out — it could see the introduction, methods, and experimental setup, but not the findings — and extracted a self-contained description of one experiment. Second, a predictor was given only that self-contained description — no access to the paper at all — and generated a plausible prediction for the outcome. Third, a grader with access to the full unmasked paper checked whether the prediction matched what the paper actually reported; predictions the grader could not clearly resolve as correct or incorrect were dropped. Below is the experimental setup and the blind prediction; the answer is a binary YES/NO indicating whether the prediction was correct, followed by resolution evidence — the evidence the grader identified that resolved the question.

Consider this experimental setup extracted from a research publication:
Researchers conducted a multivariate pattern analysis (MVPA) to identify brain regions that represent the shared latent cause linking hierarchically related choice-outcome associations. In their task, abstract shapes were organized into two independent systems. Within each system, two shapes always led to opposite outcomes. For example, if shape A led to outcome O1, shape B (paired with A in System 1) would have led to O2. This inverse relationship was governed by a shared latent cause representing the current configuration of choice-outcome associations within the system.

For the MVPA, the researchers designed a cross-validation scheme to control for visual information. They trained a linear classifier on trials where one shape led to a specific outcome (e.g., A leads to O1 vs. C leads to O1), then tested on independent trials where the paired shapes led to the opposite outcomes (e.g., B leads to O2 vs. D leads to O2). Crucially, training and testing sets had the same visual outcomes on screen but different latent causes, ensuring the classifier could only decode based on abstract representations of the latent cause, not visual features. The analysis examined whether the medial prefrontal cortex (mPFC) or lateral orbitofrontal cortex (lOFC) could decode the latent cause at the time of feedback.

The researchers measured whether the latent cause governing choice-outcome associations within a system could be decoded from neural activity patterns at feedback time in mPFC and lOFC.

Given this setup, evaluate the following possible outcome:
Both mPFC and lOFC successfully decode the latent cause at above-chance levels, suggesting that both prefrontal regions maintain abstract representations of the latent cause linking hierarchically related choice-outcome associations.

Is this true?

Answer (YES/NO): NO